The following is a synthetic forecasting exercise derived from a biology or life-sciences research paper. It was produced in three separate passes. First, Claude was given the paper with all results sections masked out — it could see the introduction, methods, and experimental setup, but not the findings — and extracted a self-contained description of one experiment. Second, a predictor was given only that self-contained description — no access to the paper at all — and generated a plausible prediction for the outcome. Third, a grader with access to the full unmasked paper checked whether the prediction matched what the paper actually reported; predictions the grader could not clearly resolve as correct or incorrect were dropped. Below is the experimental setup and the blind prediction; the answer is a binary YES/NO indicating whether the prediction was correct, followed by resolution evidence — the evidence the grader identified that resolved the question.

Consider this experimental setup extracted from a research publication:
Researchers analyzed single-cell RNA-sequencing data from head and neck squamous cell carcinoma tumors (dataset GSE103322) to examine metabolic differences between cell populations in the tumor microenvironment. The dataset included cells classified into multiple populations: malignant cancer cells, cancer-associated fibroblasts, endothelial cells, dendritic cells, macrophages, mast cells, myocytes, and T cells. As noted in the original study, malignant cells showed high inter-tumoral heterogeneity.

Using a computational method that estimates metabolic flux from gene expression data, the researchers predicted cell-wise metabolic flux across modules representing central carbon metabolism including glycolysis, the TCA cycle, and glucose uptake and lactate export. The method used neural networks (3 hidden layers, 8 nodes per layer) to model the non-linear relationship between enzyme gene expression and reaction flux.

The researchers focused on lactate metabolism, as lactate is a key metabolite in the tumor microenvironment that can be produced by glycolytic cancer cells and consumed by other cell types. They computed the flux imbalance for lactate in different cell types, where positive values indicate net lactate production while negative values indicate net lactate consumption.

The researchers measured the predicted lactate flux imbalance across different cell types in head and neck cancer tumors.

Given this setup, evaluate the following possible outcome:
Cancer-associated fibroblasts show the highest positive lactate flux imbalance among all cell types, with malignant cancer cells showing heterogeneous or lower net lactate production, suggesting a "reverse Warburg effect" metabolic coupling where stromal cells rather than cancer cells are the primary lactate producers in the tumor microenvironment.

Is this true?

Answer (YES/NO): NO